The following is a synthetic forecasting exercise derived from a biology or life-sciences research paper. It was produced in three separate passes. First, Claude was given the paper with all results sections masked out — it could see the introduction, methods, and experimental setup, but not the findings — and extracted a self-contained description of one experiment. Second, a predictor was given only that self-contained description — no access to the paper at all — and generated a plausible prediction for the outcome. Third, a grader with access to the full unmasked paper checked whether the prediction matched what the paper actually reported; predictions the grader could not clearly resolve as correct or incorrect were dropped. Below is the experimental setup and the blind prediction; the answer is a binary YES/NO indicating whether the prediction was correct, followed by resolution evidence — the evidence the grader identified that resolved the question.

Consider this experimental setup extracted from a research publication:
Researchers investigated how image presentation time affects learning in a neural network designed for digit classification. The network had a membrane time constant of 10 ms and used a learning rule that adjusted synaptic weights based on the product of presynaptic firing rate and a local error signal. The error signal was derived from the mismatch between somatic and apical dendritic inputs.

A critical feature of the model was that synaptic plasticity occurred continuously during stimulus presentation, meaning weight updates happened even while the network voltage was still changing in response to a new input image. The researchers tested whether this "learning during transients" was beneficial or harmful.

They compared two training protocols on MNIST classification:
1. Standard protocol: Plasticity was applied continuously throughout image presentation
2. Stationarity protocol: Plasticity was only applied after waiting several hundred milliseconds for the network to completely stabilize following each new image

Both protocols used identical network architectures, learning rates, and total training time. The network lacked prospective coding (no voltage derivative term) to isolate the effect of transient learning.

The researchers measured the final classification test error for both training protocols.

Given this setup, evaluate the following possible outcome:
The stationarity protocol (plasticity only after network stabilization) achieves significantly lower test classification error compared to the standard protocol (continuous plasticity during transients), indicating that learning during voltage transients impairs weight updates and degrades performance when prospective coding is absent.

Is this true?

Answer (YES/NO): YES